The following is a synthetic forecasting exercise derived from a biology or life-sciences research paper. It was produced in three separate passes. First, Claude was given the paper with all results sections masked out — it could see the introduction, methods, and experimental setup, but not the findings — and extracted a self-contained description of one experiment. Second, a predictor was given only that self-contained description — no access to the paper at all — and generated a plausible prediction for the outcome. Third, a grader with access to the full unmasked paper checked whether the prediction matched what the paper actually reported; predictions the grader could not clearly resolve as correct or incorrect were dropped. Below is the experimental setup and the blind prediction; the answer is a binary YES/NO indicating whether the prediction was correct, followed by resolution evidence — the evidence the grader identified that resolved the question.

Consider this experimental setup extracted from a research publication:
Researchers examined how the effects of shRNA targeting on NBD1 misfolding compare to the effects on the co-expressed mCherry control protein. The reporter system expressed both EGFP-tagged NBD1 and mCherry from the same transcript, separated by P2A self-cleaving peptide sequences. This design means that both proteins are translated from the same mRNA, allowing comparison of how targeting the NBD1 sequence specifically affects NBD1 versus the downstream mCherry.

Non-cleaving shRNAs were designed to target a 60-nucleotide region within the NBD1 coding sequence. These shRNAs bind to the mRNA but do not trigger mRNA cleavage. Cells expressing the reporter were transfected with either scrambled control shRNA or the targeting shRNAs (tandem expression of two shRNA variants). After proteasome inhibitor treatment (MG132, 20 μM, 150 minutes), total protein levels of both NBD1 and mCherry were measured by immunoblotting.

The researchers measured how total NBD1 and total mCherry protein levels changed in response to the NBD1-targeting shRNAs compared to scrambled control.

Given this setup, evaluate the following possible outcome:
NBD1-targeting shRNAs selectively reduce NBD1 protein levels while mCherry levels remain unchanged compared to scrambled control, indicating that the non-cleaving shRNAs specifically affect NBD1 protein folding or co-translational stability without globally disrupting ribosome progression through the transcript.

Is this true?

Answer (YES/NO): NO